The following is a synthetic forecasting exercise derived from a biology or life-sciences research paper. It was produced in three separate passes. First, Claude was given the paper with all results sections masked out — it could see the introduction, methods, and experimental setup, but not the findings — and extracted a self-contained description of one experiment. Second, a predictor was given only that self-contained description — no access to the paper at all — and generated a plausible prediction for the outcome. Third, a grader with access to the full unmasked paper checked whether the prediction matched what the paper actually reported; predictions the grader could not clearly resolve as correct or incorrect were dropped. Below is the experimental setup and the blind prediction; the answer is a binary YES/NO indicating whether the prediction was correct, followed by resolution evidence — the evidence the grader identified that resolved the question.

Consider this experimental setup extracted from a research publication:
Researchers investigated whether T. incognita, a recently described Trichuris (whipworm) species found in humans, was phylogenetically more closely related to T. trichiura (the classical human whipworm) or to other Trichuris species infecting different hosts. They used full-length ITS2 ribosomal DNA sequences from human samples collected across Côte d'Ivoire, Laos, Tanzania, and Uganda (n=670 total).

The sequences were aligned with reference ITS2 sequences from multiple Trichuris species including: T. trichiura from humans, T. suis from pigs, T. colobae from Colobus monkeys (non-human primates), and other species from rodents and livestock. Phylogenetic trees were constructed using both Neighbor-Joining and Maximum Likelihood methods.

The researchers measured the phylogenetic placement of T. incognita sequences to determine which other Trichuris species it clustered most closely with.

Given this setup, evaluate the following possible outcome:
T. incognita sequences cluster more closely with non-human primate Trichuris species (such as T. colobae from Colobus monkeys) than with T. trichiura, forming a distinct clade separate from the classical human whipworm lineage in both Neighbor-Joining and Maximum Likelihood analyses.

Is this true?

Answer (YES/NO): YES